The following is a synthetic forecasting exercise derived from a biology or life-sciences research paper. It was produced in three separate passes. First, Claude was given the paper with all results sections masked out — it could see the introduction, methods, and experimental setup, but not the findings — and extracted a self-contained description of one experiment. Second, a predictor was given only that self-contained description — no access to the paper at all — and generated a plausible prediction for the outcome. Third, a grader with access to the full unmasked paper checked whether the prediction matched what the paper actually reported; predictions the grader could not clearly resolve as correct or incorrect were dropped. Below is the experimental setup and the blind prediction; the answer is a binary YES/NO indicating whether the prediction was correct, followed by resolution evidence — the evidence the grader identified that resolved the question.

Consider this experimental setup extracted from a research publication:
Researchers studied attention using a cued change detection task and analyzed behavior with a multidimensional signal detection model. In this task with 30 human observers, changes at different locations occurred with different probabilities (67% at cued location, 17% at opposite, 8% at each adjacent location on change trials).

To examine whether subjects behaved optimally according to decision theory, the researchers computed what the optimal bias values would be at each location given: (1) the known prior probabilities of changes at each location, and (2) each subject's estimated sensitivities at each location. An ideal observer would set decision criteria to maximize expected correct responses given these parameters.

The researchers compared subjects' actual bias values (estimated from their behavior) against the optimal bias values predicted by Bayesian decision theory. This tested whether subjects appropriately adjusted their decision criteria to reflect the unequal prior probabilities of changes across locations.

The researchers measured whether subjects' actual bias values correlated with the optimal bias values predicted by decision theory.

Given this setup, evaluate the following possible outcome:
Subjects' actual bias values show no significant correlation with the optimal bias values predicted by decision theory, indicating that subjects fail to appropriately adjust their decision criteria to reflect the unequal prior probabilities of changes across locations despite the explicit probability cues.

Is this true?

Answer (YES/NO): NO